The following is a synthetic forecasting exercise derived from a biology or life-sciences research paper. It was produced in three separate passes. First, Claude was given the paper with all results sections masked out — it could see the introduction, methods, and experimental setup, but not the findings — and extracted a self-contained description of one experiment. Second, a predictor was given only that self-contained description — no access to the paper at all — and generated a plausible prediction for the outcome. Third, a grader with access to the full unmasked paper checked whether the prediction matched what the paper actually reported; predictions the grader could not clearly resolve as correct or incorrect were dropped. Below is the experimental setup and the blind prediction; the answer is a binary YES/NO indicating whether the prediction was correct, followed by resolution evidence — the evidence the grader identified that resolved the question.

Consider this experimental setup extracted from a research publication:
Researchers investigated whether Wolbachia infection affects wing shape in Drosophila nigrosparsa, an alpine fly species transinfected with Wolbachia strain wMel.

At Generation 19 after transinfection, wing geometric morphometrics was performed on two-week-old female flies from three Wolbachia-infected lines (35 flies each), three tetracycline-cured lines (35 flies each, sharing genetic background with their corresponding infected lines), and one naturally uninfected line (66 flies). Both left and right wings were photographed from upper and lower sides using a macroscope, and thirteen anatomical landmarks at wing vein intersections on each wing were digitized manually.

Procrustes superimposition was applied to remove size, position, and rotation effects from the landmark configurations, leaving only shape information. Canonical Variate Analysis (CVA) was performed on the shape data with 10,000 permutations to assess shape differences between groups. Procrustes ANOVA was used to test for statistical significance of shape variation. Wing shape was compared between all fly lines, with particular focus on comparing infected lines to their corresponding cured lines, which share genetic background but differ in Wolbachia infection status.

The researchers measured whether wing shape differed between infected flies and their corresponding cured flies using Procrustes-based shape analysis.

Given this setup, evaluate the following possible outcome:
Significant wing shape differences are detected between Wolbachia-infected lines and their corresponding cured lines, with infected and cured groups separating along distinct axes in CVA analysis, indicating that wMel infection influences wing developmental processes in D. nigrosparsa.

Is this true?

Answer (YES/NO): NO